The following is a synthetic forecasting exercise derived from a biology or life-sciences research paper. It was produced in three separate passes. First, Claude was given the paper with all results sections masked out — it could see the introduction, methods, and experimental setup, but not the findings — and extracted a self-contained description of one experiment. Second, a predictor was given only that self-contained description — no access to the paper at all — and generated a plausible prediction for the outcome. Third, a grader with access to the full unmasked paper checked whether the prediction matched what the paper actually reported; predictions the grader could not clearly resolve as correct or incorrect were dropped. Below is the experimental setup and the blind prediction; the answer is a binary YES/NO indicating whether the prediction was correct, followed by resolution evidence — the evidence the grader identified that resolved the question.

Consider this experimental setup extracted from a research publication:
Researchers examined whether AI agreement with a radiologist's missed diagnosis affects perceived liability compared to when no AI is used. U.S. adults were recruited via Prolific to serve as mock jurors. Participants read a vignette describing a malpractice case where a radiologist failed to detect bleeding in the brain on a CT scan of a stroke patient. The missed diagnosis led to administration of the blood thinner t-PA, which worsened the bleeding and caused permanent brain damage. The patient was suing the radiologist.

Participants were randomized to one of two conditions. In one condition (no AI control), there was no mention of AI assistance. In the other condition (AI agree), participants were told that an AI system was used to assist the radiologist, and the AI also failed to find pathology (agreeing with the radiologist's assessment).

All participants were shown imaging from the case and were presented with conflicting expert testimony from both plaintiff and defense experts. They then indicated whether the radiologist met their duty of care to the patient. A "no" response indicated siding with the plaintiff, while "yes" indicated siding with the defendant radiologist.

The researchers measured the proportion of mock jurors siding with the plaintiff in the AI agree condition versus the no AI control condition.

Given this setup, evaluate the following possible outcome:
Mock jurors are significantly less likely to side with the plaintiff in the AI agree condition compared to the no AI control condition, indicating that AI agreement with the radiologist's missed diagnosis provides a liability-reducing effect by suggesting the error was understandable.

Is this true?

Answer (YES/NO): NO